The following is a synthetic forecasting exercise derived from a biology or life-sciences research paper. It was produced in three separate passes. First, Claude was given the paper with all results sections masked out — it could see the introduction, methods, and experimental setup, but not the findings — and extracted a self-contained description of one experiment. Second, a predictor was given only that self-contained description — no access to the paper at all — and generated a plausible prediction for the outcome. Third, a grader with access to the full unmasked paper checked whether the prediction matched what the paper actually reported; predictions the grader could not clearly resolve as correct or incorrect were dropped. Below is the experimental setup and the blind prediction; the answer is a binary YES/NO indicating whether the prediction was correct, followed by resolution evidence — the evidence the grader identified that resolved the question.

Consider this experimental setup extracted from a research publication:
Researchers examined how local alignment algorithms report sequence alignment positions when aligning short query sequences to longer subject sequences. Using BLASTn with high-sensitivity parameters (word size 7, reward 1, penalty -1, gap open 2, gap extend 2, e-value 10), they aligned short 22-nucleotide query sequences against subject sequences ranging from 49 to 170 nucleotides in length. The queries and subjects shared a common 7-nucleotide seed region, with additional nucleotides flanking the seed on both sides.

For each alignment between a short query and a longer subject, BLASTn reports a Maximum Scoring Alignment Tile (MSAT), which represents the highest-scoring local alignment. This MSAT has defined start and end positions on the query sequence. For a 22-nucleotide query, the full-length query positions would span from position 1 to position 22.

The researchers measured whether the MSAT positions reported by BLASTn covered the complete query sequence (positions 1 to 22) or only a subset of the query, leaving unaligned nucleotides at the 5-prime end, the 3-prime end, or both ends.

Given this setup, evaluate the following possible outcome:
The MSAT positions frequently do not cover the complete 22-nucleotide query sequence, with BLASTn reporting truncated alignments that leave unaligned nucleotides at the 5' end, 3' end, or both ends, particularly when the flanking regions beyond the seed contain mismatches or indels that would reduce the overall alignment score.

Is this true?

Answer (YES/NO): YES